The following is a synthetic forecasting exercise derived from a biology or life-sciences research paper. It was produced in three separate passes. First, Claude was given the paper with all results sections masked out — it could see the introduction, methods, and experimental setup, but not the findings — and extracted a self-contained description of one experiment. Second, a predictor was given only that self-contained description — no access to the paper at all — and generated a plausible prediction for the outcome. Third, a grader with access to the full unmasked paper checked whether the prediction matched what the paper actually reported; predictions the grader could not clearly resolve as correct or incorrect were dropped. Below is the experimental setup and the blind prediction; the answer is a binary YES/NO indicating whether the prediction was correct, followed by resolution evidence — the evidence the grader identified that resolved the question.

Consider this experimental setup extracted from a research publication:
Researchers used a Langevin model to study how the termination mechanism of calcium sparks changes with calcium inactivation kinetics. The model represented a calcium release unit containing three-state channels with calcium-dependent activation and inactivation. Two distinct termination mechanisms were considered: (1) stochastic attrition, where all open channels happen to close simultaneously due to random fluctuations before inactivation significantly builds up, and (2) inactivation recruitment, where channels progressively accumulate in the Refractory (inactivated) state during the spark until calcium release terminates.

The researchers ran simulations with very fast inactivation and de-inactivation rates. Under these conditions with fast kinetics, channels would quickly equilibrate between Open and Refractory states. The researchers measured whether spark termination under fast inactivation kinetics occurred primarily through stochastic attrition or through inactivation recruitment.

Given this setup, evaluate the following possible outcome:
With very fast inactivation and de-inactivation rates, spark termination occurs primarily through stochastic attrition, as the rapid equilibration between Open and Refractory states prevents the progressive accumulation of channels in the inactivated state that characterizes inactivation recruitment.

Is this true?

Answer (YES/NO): YES